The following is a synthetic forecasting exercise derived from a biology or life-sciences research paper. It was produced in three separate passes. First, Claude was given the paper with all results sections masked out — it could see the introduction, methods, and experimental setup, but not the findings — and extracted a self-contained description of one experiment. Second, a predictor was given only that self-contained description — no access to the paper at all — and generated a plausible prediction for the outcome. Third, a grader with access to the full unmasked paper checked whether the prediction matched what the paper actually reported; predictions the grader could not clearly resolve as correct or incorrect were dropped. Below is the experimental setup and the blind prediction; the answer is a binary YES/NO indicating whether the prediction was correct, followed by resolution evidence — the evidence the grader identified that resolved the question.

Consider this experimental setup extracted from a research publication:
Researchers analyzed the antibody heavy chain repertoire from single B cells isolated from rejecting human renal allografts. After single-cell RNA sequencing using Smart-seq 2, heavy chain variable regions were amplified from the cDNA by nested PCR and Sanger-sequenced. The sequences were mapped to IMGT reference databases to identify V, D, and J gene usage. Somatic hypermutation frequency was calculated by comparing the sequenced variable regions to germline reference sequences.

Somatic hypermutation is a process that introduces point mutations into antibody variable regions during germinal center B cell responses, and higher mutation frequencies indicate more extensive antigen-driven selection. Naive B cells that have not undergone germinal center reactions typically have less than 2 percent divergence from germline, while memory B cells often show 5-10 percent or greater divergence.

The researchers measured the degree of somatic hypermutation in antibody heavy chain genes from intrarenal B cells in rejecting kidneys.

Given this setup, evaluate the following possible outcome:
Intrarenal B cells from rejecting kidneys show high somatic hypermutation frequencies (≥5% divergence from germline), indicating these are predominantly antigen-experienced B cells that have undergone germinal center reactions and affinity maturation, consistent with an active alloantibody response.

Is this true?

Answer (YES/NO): NO